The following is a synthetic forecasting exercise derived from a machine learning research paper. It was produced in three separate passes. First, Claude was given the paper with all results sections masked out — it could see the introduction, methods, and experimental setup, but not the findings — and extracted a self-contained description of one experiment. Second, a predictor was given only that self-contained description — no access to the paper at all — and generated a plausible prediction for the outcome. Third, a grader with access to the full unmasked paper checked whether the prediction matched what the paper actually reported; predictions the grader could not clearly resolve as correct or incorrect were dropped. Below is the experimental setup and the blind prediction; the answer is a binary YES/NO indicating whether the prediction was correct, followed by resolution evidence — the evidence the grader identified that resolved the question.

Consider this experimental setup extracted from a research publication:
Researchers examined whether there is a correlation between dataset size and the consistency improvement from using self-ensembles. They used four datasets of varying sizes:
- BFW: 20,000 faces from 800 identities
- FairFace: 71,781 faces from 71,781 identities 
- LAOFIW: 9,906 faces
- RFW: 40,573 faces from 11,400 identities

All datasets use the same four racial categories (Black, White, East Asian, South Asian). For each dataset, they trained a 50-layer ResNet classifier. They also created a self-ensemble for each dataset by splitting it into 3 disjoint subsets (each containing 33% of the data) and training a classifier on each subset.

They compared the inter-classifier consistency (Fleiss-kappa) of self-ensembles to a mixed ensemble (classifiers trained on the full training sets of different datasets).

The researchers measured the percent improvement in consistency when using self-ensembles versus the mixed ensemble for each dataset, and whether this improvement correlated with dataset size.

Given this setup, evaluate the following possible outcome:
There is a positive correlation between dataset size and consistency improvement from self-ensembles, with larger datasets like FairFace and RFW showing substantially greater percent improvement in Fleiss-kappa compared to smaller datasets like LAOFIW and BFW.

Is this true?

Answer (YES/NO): NO